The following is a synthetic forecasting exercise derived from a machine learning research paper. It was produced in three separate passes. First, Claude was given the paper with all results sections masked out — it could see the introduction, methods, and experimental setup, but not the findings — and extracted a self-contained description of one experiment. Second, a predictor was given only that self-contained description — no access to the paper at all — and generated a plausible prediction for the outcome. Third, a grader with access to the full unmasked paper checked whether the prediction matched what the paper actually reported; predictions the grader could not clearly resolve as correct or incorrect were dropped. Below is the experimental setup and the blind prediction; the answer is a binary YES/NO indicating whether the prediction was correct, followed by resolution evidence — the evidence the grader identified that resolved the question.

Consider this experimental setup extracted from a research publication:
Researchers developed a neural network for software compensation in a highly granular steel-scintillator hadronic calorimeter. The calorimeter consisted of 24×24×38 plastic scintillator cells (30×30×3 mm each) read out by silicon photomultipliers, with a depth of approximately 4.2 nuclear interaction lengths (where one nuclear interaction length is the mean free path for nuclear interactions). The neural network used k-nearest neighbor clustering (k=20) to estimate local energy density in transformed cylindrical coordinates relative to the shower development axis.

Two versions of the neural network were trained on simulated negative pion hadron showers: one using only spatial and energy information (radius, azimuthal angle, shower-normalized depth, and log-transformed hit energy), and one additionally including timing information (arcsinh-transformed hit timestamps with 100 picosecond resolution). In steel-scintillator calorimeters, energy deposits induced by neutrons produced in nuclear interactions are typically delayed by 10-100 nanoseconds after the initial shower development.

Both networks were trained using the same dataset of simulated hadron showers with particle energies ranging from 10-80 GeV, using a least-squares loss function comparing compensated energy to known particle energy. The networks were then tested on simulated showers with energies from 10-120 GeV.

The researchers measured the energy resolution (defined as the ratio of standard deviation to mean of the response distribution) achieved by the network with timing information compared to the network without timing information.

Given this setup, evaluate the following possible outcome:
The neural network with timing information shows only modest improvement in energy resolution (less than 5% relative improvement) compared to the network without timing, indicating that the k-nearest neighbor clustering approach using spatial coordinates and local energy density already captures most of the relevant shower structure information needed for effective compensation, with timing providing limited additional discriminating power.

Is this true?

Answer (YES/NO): NO